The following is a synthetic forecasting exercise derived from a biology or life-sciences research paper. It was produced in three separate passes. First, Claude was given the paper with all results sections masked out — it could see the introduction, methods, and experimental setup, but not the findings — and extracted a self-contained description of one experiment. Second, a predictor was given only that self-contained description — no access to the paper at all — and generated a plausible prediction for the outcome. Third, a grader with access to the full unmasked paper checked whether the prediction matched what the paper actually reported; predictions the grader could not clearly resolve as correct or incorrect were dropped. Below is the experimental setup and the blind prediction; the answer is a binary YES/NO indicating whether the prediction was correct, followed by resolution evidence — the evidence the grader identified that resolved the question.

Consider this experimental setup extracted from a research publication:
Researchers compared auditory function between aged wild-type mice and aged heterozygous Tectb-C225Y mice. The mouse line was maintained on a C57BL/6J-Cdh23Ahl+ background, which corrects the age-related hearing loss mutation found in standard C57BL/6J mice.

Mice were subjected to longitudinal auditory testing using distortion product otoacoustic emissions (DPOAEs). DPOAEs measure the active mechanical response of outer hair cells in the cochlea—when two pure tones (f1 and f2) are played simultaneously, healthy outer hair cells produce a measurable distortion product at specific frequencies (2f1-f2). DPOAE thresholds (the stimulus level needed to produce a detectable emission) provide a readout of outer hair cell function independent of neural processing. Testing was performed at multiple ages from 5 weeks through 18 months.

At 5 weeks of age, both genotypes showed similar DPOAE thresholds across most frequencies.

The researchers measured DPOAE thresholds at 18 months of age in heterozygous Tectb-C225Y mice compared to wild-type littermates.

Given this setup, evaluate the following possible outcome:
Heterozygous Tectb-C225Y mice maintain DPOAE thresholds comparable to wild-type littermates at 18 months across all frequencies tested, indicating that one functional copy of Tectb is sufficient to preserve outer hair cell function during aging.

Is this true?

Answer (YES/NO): YES